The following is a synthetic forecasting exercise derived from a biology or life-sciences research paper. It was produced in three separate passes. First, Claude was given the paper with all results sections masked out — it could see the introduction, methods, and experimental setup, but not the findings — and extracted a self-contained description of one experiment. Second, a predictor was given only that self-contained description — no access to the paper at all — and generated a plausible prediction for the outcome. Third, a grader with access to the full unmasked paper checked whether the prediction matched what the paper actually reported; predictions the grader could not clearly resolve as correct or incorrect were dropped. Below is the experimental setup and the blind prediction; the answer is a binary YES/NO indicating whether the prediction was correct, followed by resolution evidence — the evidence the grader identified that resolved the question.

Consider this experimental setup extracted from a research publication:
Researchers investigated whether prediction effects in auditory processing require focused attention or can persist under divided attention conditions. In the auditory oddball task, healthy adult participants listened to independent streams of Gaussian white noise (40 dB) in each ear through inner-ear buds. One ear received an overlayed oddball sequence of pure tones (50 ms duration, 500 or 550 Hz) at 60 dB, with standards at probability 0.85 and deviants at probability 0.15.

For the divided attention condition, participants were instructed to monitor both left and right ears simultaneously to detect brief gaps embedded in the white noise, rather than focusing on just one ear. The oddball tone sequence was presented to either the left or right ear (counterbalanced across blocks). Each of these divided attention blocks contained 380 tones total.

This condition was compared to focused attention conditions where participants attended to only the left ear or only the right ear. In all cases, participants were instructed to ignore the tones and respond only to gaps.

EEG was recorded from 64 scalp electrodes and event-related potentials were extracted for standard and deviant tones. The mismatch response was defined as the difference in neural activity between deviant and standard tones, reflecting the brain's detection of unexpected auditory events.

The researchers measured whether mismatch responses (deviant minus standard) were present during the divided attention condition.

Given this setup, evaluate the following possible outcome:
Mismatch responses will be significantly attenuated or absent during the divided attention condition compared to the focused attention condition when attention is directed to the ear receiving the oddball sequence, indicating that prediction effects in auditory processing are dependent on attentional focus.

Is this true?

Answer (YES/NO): NO